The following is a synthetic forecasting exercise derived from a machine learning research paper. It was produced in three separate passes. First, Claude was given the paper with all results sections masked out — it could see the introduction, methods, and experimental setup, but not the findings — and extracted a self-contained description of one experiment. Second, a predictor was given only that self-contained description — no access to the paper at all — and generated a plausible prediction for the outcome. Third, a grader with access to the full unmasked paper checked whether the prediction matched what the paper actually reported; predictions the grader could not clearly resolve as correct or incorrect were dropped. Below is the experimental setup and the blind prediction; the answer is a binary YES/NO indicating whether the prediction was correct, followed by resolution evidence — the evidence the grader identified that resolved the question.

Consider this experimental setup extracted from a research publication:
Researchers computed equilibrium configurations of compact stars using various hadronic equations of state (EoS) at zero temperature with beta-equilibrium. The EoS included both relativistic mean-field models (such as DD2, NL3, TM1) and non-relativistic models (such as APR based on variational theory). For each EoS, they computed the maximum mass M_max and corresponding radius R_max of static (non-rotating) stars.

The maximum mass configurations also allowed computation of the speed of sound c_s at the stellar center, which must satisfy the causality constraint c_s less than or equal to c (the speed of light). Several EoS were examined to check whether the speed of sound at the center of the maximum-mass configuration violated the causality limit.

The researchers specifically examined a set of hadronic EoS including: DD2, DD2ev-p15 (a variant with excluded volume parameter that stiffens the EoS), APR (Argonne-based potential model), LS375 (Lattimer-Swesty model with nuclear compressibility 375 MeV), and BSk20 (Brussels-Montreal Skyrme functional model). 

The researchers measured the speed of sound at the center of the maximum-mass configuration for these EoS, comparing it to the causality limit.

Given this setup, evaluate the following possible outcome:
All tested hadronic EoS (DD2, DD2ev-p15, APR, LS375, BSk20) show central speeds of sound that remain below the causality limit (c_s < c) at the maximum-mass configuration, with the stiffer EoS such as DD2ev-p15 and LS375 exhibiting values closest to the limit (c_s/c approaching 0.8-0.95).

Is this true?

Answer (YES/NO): NO